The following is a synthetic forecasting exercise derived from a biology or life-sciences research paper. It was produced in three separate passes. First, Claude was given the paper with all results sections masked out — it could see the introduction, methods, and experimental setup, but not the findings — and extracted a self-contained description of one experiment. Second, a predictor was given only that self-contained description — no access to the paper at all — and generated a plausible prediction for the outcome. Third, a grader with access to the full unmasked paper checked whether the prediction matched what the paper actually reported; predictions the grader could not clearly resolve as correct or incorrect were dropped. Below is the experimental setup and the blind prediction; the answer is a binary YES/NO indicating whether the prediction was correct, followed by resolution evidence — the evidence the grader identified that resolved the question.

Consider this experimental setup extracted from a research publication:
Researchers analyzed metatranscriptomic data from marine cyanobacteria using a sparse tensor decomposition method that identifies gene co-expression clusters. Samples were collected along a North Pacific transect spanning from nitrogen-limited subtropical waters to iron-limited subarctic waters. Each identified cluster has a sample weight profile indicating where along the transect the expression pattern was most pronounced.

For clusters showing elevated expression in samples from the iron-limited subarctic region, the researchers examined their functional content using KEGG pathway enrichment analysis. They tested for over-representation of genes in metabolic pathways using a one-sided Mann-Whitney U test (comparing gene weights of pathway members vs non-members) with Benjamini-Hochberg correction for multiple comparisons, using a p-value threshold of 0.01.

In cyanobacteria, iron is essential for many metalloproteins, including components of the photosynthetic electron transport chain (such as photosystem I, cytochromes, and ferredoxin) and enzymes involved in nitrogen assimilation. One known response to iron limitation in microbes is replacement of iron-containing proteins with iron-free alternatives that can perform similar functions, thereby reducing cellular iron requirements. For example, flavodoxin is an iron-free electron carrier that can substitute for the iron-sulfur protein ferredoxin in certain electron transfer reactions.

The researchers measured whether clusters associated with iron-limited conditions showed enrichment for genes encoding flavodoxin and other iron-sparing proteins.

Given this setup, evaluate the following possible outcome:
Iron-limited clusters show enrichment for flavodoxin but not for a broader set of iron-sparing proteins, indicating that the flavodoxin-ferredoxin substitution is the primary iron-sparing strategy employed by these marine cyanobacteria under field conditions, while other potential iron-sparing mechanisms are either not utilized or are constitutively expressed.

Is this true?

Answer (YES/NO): NO